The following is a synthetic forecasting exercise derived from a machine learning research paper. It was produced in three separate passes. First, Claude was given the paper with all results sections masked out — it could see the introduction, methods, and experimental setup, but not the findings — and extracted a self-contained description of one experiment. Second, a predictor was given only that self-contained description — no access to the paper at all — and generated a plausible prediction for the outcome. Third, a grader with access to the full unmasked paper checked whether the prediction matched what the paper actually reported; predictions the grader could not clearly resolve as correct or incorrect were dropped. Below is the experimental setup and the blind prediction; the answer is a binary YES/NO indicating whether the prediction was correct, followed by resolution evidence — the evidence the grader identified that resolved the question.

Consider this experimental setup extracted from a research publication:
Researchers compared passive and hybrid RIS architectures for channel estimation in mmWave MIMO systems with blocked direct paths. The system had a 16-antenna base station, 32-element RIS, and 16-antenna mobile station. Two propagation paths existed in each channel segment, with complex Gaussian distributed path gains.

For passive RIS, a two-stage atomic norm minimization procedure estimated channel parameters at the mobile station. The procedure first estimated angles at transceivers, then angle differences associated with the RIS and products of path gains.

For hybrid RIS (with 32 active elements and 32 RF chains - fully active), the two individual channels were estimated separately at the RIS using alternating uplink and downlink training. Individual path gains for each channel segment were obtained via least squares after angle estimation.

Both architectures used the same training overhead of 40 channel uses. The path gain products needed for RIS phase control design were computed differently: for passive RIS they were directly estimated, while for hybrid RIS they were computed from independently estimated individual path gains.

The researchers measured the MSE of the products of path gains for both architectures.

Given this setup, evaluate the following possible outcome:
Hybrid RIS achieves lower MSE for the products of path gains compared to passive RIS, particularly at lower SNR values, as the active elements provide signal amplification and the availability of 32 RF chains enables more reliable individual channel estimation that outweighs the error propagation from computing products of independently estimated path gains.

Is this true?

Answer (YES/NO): NO